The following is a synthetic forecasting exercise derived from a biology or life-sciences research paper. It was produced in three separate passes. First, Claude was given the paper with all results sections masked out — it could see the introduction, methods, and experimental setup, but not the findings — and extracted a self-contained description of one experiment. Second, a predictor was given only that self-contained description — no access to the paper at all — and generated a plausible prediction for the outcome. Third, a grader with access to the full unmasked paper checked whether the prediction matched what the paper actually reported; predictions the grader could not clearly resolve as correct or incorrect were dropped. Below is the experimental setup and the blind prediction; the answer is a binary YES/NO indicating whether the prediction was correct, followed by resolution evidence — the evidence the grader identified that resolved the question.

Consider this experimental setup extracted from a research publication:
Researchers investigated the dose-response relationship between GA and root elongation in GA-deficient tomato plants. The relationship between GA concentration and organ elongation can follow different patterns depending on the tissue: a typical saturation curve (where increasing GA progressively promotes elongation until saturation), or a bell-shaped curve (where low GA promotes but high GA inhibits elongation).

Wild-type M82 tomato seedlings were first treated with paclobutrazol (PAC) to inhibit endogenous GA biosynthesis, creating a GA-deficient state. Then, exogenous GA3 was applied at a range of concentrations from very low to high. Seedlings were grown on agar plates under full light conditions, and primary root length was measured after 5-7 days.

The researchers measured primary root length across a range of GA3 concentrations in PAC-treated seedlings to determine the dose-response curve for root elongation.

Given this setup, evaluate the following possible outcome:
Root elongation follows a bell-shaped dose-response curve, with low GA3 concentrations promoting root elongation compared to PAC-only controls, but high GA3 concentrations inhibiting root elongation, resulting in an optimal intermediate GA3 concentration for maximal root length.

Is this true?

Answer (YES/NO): YES